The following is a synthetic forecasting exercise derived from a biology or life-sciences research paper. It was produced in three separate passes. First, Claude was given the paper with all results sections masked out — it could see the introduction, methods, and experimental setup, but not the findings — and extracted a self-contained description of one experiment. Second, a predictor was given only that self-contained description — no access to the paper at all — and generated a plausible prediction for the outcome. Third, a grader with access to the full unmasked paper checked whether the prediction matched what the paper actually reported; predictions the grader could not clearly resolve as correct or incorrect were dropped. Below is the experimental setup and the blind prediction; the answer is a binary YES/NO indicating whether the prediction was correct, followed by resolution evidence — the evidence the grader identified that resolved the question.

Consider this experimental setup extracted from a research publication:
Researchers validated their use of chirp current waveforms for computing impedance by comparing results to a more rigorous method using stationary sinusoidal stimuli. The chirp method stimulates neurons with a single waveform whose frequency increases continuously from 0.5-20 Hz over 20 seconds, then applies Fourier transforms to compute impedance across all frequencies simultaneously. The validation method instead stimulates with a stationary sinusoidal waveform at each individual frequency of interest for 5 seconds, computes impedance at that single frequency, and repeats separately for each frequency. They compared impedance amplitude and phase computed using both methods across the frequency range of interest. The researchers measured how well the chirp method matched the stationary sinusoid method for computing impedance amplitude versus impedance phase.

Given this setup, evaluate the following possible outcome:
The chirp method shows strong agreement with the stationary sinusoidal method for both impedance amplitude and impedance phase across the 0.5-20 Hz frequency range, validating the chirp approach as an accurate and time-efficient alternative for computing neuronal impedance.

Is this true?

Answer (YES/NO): NO